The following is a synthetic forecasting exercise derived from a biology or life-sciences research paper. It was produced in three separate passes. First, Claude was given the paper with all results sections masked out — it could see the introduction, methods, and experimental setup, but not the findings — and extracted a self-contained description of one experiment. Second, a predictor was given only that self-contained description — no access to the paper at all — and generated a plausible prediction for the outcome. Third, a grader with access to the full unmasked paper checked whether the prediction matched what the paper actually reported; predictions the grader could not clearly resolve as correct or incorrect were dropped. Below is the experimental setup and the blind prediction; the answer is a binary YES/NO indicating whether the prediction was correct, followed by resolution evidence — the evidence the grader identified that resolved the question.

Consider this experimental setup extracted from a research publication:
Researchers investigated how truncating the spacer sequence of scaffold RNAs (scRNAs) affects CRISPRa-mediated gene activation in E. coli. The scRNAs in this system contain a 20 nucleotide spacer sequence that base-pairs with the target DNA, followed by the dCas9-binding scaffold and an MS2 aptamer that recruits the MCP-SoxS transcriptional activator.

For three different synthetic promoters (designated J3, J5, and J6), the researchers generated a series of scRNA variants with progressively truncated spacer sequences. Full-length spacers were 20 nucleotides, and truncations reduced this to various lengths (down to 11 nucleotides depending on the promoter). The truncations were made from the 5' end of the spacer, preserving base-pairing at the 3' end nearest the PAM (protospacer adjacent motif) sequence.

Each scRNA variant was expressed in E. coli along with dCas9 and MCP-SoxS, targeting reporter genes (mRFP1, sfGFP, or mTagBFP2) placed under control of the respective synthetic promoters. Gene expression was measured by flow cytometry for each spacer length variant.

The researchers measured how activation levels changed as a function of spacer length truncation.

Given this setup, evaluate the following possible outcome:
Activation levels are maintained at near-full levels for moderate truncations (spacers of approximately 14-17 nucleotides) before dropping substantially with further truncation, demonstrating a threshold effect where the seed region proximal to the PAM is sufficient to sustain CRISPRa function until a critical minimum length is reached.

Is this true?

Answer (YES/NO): NO